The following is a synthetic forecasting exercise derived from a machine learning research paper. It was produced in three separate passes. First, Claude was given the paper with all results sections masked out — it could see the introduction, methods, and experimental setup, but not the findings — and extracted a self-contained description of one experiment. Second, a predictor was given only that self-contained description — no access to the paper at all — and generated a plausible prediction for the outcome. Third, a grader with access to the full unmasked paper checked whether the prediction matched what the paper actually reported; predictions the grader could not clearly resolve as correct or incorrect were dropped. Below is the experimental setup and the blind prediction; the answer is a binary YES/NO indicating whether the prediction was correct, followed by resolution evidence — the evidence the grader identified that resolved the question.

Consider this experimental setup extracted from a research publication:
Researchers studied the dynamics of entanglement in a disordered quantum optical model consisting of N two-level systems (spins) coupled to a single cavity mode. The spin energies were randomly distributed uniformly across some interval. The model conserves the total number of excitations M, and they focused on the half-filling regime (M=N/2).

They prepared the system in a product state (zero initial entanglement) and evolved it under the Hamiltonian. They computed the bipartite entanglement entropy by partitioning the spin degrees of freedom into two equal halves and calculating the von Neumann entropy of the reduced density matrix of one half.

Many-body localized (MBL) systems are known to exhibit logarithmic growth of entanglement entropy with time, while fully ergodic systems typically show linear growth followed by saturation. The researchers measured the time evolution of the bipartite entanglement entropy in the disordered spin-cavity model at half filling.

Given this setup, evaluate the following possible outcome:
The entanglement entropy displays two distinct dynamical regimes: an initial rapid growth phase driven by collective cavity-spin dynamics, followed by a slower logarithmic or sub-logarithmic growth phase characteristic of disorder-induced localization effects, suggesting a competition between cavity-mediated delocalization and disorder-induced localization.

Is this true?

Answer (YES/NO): NO